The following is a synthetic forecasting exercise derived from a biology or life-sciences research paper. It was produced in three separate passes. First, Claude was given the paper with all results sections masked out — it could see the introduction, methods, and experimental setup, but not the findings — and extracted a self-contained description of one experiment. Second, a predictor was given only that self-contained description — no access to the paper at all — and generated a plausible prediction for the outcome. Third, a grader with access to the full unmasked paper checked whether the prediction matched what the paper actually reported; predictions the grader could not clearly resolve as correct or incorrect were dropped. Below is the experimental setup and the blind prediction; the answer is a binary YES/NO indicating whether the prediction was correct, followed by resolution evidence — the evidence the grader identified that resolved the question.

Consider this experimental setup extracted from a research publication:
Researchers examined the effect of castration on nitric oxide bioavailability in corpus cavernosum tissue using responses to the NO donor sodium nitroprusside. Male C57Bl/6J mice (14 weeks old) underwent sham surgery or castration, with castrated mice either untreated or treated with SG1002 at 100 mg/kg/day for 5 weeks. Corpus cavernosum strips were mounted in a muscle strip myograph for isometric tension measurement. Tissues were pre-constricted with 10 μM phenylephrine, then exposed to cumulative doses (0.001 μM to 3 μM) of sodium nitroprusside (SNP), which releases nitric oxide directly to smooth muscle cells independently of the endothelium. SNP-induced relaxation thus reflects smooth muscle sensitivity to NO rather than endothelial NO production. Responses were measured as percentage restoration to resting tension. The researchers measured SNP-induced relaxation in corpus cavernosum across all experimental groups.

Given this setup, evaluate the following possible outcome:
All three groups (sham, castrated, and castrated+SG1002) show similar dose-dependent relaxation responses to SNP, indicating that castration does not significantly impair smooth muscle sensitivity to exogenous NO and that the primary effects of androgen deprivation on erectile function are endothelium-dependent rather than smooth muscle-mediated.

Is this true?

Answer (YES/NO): NO